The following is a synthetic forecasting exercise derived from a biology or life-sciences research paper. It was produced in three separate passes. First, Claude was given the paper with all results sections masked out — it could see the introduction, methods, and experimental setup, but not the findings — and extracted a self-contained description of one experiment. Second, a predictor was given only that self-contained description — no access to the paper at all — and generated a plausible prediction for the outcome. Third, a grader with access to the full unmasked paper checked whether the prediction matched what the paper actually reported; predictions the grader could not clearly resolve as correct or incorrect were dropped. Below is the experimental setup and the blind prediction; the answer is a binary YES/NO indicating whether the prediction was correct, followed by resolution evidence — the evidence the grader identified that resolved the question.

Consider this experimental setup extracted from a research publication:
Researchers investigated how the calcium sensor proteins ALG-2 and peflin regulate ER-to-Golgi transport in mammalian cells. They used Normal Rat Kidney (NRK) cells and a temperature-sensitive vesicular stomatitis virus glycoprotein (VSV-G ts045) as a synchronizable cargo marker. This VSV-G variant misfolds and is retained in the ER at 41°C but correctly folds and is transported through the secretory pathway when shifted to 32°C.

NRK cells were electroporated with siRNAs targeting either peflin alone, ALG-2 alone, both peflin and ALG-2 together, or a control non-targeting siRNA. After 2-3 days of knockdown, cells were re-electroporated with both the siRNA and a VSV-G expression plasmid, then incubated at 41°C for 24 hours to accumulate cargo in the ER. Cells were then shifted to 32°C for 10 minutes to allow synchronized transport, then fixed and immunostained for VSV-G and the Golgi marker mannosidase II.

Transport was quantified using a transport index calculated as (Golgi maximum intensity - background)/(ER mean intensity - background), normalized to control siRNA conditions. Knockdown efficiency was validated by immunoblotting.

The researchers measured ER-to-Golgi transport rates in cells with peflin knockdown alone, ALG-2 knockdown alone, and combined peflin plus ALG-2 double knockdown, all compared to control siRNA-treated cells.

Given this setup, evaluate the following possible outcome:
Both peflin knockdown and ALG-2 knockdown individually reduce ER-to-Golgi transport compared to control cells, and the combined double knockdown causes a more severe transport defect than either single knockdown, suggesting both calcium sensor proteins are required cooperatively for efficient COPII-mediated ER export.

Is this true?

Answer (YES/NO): NO